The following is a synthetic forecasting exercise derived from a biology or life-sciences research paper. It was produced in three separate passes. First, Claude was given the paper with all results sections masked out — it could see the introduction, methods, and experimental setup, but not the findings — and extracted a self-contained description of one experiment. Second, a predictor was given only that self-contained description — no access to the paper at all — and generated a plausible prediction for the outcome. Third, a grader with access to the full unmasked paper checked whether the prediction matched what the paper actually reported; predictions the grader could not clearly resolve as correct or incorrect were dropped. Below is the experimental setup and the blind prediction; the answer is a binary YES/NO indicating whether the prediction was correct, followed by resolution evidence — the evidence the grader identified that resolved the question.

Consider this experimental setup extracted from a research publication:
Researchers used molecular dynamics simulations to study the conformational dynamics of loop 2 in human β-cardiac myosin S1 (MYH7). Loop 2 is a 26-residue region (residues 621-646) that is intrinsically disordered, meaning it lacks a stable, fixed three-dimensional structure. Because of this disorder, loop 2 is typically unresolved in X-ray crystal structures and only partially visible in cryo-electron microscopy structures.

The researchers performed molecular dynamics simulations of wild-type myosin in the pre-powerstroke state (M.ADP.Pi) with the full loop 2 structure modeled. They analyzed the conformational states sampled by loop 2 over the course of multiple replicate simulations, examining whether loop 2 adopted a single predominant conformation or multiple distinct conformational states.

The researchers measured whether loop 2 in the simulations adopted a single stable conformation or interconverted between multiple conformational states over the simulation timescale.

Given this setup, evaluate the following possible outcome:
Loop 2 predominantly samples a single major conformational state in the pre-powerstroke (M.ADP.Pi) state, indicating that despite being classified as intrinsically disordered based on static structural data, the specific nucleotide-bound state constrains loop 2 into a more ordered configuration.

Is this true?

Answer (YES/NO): NO